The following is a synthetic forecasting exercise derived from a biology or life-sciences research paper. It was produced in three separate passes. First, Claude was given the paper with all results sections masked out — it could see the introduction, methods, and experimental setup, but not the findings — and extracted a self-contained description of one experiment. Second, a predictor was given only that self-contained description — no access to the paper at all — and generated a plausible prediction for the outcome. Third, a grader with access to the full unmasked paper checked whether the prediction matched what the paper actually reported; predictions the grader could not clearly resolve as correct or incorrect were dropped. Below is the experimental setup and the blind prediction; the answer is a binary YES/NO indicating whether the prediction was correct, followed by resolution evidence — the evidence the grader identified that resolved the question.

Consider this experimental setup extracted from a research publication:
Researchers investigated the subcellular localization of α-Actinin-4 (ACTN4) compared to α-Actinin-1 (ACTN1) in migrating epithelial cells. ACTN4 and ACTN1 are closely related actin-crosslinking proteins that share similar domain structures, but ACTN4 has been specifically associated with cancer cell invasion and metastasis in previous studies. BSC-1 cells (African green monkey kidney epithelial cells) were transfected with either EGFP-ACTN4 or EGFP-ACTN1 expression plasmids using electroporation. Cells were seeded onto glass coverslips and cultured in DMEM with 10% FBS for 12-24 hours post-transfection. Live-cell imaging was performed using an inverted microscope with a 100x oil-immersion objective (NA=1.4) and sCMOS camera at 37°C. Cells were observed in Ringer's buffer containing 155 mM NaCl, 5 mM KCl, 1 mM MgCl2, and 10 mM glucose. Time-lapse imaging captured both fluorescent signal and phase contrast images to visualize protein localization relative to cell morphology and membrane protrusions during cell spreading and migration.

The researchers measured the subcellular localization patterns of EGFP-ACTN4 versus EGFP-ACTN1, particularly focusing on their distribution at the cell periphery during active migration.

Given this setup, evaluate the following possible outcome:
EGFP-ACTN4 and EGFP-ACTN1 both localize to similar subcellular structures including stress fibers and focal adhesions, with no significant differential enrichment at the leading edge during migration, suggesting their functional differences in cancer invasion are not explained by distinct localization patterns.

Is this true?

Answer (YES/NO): NO